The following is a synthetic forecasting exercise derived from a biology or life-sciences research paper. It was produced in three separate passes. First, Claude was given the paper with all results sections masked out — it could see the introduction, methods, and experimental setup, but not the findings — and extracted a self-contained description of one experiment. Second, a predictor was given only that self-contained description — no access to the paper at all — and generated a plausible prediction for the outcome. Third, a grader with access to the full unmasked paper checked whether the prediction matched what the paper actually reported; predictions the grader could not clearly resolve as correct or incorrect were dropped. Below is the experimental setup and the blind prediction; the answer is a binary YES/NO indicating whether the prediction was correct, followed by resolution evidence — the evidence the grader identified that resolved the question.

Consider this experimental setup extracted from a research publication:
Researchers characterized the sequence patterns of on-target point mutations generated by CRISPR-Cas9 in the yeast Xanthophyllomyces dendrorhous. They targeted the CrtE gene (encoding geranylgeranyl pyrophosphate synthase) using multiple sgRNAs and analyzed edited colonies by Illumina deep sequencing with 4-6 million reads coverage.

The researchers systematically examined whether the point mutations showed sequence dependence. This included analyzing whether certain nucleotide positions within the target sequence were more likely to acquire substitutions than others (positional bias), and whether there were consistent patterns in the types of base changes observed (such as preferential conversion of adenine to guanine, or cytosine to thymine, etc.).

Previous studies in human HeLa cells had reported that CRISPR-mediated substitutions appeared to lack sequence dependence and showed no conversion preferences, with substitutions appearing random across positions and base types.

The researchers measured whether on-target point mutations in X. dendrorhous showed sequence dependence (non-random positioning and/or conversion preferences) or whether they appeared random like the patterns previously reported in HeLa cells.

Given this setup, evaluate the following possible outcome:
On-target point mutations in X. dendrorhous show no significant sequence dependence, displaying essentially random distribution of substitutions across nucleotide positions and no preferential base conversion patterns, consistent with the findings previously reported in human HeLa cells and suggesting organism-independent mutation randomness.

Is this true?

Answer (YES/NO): NO